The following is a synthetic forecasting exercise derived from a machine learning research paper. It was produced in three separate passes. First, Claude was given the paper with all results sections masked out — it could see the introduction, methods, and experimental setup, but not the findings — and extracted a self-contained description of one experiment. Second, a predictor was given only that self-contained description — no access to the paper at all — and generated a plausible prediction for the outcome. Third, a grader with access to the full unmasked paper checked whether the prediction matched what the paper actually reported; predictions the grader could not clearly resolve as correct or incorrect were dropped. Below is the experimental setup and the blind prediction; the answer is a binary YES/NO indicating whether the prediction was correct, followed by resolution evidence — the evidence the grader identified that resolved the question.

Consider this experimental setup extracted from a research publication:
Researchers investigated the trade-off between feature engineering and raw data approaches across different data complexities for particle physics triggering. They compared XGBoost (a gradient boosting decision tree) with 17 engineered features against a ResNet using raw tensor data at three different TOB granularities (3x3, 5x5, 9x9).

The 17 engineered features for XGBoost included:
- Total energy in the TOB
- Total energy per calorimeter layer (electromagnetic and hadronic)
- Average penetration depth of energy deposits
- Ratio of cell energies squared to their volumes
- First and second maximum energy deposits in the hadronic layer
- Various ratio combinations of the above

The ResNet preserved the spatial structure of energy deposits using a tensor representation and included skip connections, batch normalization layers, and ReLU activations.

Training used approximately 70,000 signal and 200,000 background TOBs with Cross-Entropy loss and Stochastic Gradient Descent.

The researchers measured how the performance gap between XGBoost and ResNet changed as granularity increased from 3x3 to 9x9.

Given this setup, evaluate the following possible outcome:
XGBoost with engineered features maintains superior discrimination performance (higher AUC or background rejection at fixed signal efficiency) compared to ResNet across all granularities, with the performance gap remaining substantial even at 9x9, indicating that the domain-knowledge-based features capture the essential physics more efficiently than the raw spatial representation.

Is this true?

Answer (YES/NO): NO